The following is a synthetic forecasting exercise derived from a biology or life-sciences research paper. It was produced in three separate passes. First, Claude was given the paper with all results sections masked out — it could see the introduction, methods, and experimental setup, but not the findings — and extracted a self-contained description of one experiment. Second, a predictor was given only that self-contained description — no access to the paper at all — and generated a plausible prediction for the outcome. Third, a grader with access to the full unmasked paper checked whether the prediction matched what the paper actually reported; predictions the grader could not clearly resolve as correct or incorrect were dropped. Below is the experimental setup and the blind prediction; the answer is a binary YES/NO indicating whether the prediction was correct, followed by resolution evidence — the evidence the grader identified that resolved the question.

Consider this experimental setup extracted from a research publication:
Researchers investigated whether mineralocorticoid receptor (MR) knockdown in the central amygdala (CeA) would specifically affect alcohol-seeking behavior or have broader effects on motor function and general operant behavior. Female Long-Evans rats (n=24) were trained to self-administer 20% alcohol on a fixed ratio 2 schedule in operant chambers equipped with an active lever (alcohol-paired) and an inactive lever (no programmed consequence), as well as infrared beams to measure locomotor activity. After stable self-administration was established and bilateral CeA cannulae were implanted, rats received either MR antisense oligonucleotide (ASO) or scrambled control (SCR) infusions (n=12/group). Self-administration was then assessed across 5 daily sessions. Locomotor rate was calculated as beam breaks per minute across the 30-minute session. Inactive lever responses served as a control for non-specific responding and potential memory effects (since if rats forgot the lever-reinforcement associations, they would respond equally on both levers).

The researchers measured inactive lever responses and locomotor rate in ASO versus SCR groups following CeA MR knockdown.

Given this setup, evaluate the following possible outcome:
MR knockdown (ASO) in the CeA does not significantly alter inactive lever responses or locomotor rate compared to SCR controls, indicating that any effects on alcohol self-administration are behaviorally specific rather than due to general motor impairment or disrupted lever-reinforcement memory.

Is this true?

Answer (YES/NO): YES